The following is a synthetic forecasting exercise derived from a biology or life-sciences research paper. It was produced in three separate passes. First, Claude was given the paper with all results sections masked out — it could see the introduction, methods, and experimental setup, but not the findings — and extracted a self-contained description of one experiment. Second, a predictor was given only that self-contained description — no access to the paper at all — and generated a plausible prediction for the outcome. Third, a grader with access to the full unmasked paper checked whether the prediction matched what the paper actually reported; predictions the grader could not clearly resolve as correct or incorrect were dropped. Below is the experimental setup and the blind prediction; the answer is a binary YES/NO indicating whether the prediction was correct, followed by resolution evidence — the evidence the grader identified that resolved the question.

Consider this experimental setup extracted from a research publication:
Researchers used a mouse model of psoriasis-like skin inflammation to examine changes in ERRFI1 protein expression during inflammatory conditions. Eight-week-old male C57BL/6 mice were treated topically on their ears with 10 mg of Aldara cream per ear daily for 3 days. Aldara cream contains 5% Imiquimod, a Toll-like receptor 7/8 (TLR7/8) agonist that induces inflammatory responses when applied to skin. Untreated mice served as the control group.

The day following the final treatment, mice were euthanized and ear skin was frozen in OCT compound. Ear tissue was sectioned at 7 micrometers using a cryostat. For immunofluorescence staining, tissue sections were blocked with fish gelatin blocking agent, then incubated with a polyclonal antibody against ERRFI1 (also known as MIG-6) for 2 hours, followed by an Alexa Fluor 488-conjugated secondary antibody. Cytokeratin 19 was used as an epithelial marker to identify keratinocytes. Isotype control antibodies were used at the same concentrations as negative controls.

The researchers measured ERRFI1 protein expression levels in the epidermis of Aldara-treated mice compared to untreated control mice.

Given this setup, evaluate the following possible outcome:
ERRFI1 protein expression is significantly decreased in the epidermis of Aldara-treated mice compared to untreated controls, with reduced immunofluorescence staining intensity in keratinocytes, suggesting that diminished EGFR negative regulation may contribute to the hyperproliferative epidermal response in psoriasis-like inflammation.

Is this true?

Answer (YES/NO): NO